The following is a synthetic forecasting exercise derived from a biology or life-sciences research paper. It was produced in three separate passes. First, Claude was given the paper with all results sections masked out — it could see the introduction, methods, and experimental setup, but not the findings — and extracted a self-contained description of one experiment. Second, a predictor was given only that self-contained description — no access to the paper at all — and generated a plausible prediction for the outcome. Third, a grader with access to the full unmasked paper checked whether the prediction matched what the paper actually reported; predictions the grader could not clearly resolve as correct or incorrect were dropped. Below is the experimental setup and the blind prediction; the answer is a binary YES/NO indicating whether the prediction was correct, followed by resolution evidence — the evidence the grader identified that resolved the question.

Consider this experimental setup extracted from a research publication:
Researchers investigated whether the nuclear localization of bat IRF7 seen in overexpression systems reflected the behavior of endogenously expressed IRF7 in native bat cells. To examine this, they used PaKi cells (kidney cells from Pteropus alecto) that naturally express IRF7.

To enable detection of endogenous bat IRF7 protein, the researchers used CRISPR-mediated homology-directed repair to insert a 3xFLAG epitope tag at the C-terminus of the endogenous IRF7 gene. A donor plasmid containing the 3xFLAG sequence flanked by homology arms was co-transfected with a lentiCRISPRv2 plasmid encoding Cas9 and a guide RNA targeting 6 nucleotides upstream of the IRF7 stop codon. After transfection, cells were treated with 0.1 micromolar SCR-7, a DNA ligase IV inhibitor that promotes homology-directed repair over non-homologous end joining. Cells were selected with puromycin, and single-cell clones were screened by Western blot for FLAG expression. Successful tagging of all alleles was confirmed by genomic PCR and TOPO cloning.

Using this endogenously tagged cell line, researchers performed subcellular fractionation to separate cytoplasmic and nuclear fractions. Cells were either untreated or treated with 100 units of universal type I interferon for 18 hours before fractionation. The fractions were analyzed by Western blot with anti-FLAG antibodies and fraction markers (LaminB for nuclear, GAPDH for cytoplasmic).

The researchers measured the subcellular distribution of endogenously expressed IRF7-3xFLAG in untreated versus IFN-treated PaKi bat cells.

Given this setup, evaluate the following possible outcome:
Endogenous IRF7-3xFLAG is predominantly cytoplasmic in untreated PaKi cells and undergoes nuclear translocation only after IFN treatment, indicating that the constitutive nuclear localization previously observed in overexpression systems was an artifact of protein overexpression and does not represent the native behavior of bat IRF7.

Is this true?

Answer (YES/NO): NO